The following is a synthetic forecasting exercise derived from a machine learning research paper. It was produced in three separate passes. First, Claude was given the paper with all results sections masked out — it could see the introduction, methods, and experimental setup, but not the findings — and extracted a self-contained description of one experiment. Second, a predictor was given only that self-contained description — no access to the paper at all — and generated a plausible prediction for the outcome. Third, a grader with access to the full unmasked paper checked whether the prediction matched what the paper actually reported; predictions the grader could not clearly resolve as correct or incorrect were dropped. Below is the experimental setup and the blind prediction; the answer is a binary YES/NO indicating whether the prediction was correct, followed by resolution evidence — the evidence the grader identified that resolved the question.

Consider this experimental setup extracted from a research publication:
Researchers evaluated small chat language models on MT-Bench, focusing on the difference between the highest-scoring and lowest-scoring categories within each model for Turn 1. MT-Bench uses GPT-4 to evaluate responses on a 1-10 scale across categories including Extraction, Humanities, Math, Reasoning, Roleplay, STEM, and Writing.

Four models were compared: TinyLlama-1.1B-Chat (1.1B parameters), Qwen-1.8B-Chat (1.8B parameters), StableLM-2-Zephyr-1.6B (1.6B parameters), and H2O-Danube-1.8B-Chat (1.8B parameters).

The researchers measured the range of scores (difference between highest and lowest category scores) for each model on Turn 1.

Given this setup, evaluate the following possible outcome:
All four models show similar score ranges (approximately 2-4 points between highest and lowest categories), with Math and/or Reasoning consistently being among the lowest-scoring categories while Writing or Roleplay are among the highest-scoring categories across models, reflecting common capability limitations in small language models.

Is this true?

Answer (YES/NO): NO